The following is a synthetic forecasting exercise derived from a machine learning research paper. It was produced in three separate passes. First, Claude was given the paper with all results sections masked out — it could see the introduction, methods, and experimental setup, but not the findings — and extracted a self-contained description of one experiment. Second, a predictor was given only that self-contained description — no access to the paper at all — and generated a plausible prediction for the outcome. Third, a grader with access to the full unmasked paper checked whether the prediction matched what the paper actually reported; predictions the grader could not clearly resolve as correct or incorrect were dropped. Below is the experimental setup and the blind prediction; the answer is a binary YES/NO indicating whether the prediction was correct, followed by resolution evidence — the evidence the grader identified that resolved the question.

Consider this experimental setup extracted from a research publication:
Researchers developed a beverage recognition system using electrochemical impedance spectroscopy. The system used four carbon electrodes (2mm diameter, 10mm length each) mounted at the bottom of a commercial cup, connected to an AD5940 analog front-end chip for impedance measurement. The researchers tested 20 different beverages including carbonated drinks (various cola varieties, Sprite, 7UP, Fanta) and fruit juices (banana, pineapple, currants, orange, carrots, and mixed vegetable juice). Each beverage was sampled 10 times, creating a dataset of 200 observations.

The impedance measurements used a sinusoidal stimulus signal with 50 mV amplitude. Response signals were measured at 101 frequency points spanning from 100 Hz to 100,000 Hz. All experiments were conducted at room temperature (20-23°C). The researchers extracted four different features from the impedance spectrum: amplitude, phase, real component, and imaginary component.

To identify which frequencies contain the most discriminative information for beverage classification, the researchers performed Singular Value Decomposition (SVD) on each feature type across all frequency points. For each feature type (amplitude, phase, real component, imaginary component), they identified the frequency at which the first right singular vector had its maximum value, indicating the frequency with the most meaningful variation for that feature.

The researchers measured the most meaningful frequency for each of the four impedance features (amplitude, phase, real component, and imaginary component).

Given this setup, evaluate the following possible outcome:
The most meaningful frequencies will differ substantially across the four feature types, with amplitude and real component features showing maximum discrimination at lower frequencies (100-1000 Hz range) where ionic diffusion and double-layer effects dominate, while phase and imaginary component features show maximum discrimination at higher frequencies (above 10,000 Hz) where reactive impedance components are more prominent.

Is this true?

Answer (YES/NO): NO